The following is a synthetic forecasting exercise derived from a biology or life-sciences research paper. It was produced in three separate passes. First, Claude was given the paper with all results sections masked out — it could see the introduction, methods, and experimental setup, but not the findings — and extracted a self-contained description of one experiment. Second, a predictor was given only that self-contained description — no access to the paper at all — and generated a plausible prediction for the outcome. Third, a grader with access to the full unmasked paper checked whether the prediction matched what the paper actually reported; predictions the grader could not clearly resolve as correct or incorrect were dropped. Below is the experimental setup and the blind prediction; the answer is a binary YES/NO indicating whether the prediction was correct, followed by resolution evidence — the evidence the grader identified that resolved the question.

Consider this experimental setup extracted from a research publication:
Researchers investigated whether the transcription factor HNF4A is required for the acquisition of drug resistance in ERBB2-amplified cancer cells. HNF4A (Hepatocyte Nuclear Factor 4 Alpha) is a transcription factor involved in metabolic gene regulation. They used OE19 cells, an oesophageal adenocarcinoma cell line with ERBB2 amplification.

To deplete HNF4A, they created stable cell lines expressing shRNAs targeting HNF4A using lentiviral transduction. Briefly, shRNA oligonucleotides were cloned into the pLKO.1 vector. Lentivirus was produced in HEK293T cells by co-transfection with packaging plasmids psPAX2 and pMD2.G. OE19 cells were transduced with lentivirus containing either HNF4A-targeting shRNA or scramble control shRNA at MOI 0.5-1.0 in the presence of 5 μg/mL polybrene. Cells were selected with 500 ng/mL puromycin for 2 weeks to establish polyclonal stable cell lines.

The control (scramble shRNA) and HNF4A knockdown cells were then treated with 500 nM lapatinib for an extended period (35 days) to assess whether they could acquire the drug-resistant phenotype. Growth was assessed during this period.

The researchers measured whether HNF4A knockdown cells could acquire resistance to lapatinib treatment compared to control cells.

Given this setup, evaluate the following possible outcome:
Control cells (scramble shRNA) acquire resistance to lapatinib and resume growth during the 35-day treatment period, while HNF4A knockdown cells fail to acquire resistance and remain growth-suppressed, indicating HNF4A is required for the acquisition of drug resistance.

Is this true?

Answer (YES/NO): YES